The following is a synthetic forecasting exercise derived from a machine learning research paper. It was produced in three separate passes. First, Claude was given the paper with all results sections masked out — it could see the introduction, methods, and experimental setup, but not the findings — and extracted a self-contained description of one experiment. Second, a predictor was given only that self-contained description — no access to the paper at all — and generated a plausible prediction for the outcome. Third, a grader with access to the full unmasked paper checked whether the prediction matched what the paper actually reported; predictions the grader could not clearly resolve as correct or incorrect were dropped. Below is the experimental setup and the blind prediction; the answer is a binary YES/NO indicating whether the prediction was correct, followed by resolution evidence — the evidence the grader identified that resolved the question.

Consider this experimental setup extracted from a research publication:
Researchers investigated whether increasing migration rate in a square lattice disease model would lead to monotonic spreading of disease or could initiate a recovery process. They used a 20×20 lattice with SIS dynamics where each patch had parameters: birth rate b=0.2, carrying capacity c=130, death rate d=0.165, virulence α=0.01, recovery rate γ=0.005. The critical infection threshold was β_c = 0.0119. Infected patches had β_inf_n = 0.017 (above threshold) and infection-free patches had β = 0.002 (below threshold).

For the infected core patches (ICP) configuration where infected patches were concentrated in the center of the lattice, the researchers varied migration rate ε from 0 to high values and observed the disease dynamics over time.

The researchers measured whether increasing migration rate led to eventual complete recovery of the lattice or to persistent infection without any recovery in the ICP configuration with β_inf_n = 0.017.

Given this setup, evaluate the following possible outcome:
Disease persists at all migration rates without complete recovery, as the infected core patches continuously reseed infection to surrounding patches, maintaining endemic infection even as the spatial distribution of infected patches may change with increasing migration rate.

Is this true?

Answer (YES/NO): YES